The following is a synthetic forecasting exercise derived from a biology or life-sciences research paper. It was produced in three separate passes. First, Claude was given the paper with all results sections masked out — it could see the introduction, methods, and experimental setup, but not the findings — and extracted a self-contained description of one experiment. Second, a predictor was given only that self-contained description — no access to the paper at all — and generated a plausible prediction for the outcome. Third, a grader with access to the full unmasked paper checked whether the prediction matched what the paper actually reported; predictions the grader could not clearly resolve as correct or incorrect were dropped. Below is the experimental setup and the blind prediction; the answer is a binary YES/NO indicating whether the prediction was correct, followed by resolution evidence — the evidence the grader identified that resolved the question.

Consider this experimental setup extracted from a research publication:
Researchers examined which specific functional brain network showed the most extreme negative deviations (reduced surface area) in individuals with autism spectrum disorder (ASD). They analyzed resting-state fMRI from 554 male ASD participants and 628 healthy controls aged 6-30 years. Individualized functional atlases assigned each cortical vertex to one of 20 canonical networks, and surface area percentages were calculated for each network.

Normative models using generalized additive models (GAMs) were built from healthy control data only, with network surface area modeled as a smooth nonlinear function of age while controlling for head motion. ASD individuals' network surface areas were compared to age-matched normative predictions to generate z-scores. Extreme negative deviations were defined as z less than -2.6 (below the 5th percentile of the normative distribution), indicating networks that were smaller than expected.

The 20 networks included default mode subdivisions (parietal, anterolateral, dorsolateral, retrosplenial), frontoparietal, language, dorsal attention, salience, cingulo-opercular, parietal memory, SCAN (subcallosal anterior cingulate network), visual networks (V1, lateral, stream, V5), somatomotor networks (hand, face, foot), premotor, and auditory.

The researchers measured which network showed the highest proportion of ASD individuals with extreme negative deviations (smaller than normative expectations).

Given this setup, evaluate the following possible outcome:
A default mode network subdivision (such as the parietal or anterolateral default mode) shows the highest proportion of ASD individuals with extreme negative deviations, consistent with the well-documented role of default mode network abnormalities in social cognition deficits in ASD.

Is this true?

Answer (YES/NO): NO